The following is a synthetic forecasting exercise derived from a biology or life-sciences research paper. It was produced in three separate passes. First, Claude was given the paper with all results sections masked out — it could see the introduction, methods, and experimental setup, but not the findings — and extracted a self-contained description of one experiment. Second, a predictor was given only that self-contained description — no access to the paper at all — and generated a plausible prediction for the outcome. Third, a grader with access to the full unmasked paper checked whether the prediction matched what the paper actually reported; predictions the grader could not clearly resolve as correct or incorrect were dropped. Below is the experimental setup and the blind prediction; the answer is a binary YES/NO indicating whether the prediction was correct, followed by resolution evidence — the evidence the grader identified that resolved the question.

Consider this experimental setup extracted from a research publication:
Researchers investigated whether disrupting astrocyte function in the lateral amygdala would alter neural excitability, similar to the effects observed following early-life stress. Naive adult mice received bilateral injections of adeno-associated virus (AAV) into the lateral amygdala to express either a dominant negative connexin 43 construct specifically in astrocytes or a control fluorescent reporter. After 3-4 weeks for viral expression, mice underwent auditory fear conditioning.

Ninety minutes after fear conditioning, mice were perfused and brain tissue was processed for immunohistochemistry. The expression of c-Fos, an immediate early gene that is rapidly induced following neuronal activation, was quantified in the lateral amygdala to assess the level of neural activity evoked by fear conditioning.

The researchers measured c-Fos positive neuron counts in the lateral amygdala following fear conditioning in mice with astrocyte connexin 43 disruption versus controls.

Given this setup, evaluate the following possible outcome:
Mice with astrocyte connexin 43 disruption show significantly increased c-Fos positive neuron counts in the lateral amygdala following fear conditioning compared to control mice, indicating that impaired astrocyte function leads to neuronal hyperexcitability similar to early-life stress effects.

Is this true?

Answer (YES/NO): YES